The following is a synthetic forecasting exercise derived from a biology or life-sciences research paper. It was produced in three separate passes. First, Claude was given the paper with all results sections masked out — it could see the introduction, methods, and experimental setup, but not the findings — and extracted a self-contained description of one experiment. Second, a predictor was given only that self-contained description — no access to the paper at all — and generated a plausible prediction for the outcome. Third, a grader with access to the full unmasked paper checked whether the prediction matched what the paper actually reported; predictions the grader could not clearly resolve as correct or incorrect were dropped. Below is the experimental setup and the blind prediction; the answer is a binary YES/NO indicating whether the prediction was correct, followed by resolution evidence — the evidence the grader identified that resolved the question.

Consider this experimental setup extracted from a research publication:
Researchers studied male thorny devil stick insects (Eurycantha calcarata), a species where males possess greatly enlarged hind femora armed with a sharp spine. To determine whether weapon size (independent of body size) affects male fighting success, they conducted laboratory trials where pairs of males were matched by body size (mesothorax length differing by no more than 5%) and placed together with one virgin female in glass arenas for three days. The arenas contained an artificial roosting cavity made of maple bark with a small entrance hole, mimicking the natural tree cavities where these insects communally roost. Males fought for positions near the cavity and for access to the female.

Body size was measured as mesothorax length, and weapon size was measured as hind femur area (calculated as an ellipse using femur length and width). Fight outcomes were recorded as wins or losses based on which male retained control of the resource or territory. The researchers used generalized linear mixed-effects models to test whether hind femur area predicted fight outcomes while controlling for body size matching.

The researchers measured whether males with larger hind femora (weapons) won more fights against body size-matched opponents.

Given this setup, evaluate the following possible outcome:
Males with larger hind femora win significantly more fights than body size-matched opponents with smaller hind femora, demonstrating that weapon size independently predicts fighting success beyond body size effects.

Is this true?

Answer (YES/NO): NO